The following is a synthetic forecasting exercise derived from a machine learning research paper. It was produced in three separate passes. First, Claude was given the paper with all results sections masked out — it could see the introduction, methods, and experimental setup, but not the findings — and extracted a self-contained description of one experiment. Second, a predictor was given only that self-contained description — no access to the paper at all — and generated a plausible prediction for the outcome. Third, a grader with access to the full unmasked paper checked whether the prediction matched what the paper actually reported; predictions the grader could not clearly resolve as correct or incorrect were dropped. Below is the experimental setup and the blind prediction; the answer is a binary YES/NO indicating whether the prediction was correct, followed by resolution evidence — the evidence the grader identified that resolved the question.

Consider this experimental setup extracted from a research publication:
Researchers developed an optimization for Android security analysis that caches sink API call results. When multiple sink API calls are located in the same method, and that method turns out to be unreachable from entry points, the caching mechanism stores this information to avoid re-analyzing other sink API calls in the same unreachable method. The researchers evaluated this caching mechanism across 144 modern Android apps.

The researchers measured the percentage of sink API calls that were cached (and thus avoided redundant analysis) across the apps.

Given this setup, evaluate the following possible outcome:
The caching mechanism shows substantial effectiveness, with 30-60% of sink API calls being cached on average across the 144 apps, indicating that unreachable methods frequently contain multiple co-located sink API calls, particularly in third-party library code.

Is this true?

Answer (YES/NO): NO